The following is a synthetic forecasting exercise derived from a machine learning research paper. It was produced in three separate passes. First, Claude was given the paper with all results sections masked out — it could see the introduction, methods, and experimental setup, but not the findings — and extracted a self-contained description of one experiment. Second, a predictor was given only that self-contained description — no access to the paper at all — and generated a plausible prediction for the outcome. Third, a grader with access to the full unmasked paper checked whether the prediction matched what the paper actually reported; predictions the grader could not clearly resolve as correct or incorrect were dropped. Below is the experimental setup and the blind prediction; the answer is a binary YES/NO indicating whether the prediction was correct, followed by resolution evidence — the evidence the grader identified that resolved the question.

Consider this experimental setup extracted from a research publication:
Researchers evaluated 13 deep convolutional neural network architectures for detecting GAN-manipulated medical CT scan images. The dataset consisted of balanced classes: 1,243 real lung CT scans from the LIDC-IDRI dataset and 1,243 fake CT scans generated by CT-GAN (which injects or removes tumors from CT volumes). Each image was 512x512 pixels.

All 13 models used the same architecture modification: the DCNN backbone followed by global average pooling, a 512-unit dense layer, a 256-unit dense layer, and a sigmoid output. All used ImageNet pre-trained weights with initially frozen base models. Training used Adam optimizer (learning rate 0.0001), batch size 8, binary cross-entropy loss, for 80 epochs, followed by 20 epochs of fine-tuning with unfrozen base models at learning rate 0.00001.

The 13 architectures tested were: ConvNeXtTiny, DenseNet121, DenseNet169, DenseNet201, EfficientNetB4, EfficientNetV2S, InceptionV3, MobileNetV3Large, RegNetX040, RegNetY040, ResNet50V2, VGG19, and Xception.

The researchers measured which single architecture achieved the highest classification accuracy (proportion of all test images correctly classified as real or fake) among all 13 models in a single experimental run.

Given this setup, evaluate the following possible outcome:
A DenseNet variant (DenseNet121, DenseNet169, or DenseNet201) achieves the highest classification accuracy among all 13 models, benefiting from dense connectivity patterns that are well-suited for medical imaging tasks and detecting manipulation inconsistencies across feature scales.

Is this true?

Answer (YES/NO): YES